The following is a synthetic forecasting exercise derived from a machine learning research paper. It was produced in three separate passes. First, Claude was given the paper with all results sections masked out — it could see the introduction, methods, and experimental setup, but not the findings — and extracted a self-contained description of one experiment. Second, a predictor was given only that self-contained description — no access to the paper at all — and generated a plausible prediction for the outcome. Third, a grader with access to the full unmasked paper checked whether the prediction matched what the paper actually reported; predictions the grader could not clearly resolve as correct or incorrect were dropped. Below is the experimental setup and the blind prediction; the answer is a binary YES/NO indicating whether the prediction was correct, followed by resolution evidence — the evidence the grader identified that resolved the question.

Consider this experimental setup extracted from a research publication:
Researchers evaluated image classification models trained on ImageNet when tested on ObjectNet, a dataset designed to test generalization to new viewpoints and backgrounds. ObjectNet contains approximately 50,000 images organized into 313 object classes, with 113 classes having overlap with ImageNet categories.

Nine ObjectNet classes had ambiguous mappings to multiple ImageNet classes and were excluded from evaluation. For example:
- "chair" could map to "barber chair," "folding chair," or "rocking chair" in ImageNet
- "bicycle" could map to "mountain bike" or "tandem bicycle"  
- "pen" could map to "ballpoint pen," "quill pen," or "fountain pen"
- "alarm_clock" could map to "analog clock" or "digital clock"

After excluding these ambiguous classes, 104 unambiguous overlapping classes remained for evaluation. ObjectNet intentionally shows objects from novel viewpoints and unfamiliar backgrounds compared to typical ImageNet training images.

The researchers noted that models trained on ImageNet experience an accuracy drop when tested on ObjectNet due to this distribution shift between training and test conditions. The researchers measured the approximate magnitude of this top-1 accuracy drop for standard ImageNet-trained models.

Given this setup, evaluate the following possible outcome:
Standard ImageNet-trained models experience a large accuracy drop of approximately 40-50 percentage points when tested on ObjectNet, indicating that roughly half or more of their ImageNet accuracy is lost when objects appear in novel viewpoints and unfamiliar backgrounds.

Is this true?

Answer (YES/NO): YES